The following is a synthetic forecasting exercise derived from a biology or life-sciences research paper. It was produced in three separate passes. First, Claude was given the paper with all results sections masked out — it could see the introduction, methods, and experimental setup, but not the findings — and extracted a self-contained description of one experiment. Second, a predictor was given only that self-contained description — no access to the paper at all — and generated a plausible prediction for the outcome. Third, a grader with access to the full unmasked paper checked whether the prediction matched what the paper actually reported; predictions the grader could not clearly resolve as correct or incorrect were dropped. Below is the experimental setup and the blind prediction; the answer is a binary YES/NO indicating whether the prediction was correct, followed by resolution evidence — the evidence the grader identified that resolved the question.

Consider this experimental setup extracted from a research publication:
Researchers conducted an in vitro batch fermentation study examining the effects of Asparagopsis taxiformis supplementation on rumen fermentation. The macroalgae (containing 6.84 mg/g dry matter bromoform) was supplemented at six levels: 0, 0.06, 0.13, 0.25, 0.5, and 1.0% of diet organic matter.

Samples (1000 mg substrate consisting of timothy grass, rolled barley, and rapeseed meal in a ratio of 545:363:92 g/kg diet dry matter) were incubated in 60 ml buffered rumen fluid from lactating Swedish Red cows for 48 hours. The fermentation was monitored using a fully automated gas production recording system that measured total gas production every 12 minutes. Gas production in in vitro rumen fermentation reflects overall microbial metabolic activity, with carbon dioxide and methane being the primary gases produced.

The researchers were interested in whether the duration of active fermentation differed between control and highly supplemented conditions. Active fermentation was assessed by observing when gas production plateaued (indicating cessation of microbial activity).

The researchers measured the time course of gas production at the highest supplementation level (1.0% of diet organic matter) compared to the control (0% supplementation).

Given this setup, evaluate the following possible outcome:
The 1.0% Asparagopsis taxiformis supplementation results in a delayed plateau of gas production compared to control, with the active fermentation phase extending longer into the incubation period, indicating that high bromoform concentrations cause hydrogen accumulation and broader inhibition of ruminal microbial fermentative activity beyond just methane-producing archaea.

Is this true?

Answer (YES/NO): NO